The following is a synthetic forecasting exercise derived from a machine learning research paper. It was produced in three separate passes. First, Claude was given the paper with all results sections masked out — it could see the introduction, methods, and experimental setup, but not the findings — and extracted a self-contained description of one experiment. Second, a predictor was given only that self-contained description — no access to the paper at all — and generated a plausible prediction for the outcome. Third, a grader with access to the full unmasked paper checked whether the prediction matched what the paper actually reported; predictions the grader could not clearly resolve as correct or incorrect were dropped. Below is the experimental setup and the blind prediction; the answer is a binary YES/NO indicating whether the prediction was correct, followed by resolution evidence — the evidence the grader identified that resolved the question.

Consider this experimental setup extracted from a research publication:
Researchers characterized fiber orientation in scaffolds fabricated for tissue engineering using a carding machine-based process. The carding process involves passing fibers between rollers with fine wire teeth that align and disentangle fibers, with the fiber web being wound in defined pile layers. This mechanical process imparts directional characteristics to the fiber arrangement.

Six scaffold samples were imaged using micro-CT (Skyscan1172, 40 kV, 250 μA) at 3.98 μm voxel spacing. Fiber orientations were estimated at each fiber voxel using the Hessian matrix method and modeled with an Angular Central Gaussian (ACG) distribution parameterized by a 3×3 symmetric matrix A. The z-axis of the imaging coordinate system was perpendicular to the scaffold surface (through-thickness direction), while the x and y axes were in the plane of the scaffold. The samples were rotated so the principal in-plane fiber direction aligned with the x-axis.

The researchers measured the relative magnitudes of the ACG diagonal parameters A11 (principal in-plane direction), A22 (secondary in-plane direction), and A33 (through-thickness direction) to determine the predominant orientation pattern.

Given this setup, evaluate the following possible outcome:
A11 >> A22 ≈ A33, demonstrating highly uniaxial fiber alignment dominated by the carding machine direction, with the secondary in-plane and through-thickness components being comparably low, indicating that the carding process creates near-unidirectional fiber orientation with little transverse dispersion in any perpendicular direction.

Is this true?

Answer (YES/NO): NO